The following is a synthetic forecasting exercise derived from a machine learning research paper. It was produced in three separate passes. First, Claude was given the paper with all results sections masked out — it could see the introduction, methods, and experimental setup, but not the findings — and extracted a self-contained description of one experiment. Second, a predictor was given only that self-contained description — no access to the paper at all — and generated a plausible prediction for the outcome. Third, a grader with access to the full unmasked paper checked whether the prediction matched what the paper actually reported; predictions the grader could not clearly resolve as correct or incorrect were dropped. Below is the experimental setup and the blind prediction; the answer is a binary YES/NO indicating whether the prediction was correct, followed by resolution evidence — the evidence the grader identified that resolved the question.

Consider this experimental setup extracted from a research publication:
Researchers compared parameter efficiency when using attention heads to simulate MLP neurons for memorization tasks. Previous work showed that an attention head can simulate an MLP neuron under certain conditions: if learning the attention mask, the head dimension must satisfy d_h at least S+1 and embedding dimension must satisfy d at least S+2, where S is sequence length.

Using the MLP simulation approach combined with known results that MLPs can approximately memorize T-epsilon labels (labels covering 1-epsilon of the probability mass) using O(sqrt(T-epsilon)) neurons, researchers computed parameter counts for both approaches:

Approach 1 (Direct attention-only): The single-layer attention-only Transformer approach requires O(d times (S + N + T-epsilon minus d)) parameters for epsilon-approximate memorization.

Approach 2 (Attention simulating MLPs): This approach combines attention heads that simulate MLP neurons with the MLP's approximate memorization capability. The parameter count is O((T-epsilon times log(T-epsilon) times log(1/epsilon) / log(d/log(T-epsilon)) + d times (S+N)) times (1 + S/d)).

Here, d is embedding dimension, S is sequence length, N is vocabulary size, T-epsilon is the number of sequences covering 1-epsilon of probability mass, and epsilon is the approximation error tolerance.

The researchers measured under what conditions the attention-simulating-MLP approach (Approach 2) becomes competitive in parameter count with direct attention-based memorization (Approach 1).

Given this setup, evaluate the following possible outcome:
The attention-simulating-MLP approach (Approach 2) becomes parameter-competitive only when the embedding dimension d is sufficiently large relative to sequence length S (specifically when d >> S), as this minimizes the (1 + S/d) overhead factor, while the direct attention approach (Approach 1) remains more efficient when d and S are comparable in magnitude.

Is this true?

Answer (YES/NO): NO